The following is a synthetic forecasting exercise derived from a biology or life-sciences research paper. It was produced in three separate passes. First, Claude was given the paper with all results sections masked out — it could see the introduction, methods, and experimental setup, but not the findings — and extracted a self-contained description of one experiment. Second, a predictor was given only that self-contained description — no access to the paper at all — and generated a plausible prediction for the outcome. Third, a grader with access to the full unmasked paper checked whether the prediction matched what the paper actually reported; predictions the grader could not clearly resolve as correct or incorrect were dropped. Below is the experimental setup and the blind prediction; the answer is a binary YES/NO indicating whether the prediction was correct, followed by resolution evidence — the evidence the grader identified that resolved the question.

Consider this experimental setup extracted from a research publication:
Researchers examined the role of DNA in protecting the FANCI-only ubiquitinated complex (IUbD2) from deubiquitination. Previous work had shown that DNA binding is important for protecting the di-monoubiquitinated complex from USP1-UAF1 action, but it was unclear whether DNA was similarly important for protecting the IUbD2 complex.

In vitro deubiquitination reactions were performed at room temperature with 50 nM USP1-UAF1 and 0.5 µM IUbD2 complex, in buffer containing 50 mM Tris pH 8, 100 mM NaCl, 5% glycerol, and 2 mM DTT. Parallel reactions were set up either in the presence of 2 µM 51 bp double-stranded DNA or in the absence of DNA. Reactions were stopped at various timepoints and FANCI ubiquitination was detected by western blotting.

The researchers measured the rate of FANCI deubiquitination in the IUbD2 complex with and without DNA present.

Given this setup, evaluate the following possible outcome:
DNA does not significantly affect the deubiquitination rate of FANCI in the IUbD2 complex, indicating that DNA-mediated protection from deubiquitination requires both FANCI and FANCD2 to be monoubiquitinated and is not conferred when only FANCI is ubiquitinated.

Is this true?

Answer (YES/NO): NO